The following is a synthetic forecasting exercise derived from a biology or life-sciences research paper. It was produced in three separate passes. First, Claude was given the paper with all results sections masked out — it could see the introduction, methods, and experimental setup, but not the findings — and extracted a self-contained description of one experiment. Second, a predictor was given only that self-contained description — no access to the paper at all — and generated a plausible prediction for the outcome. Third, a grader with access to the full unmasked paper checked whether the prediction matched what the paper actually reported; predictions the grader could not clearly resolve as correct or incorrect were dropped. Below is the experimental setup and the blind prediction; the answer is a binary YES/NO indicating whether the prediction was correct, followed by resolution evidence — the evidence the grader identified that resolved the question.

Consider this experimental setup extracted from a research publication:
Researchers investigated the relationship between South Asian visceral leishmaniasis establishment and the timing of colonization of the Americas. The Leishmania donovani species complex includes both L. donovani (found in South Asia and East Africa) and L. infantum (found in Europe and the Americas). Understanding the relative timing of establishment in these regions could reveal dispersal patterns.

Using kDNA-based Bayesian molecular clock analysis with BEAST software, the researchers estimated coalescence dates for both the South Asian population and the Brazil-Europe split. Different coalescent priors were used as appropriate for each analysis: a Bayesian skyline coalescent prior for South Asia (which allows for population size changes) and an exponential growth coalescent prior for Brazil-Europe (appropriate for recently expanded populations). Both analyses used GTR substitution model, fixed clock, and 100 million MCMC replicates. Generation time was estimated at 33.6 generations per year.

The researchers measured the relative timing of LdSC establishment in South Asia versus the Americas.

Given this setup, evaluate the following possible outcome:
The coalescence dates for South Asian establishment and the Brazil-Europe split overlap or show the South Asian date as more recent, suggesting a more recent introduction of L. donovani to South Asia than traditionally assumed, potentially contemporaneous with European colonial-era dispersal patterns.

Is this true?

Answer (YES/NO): NO